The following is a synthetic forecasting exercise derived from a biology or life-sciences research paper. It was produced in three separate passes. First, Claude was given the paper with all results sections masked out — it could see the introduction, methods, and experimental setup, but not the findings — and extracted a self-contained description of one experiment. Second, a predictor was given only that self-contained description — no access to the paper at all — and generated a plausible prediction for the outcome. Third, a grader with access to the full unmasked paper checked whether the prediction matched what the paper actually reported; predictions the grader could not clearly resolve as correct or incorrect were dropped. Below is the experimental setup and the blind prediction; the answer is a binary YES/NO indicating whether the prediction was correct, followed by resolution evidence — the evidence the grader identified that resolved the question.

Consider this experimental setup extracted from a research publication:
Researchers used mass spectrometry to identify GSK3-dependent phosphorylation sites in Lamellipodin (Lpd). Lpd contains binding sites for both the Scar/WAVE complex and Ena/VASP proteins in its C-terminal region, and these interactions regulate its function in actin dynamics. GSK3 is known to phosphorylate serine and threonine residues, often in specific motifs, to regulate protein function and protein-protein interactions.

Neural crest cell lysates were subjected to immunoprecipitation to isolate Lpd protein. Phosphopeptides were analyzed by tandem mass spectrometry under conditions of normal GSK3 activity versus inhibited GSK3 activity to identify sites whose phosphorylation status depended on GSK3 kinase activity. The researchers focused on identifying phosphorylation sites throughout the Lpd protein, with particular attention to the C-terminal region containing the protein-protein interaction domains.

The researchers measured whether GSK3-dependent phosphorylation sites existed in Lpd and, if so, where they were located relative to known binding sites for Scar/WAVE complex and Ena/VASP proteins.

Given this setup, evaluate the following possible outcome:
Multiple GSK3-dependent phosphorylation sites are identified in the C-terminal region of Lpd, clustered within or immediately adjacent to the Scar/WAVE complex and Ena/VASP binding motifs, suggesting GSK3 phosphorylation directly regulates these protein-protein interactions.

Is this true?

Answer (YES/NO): YES